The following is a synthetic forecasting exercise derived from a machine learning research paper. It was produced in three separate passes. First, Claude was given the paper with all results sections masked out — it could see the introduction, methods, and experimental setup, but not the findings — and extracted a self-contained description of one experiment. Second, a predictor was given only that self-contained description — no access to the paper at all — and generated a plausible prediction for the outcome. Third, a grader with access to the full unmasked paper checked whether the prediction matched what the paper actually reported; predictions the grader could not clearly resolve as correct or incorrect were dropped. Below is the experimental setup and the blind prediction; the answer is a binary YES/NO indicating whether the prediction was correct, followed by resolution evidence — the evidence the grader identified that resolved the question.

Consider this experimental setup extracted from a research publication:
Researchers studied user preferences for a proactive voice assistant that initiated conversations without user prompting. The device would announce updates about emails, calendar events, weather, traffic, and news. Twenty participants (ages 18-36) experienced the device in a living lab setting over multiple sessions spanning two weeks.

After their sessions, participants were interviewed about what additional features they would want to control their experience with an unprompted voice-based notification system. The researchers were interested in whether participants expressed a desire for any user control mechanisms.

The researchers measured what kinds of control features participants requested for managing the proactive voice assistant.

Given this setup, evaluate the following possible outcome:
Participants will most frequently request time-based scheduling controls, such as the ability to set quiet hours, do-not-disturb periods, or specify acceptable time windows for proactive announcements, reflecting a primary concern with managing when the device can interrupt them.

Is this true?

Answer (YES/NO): NO